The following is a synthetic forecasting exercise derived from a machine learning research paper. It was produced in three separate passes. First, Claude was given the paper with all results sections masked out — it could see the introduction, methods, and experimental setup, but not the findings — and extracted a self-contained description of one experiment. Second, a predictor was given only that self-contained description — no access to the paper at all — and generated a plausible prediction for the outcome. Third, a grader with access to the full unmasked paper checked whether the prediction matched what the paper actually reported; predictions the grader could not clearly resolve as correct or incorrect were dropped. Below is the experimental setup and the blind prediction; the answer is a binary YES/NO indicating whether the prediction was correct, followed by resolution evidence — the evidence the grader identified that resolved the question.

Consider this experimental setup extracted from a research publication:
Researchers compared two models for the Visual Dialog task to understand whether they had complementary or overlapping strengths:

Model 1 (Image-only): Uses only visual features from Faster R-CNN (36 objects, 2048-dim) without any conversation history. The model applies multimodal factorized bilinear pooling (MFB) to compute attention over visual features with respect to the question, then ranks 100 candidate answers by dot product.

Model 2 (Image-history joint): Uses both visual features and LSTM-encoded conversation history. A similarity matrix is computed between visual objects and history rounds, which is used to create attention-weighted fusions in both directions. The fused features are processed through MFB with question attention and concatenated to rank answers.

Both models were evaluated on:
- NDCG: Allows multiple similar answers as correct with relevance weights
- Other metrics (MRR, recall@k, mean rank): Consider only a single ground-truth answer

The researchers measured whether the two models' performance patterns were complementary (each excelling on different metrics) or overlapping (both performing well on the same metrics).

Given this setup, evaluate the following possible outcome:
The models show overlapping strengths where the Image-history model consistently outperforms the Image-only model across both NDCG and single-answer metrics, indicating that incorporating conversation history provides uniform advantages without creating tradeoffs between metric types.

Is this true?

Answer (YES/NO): NO